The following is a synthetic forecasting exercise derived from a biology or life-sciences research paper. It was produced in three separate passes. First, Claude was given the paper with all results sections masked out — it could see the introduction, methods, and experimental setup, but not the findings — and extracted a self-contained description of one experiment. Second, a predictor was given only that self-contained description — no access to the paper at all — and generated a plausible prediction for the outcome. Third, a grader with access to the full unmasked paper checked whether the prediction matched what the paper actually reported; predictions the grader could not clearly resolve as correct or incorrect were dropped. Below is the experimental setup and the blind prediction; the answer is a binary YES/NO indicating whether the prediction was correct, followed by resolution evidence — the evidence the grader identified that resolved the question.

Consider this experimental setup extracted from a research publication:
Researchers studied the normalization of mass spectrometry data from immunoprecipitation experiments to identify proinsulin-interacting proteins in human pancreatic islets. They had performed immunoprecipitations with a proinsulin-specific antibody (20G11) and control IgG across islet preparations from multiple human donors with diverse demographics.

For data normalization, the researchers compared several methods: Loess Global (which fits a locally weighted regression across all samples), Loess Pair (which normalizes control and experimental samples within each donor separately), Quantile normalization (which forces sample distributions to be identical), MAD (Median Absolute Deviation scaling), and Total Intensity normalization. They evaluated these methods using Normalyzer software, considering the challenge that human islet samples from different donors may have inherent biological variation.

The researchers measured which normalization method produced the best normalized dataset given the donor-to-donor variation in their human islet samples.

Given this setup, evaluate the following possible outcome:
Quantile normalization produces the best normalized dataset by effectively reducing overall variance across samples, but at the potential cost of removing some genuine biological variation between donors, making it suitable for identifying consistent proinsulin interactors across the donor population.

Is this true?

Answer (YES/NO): NO